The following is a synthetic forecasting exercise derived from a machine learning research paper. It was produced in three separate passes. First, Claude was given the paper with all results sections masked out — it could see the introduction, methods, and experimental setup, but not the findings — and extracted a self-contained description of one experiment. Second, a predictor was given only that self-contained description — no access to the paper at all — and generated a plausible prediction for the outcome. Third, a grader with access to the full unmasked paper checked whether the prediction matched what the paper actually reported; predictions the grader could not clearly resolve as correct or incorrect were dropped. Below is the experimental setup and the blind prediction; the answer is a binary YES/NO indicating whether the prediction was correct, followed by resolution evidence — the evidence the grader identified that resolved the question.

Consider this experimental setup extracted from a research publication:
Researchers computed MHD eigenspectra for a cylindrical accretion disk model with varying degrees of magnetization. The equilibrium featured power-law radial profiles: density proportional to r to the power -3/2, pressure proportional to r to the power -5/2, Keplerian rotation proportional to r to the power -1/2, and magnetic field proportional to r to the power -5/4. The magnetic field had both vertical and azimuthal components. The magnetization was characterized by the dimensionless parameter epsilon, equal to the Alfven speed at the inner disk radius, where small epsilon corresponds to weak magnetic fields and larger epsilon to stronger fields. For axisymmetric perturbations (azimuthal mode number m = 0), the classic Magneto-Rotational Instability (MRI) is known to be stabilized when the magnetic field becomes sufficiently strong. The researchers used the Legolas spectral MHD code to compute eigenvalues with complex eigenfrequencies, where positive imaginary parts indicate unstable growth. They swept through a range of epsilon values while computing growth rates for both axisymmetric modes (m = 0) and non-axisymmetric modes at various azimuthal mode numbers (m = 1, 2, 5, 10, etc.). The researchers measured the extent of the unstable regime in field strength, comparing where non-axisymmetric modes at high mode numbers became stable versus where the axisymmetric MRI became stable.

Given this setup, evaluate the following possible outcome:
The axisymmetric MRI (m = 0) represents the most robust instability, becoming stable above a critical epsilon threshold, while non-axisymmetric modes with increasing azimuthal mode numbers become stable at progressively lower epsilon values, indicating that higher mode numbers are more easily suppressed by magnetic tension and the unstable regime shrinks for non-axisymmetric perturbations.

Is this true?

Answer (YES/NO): NO